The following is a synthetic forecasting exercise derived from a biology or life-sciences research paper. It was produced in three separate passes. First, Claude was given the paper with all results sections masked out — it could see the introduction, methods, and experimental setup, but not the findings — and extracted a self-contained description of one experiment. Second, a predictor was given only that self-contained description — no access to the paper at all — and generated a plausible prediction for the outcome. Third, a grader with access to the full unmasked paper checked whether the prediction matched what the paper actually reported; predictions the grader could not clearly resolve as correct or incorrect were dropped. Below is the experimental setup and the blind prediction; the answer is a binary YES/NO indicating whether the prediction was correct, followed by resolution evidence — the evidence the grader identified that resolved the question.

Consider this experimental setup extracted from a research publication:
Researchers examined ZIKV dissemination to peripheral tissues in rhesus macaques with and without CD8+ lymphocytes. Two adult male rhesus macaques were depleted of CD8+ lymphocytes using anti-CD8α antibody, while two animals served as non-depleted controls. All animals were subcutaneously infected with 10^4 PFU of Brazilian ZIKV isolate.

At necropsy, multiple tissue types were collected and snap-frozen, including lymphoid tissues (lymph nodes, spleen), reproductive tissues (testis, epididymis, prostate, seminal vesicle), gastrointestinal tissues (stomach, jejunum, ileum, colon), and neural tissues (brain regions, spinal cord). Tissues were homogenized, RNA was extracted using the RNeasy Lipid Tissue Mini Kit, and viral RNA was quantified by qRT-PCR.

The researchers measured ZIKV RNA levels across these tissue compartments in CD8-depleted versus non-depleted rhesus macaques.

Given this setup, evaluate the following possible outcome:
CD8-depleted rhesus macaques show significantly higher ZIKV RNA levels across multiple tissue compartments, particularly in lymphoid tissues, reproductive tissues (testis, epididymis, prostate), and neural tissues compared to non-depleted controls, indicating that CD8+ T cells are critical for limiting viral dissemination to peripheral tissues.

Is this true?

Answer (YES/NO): NO